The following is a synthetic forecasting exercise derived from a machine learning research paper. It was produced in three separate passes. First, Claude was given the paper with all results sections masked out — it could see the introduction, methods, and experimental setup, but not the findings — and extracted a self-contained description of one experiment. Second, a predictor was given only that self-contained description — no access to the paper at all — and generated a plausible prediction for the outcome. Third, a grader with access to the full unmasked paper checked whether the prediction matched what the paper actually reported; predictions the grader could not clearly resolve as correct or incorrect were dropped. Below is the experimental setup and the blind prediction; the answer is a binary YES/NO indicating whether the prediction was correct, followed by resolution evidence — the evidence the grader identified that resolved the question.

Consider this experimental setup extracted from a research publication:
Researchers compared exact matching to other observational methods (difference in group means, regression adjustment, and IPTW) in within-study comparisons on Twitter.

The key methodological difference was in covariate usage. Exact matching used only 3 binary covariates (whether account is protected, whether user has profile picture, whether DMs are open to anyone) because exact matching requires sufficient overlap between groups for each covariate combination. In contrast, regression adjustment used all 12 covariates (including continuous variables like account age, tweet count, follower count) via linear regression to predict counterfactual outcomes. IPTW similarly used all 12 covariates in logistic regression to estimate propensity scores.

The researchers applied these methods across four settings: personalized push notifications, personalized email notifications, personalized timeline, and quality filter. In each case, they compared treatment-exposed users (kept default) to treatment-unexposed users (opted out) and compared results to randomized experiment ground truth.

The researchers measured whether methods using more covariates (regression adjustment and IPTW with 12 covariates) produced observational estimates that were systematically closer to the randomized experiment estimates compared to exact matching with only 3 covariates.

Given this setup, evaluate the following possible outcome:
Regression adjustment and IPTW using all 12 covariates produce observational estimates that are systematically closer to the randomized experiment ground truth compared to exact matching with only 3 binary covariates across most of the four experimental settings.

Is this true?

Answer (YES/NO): NO